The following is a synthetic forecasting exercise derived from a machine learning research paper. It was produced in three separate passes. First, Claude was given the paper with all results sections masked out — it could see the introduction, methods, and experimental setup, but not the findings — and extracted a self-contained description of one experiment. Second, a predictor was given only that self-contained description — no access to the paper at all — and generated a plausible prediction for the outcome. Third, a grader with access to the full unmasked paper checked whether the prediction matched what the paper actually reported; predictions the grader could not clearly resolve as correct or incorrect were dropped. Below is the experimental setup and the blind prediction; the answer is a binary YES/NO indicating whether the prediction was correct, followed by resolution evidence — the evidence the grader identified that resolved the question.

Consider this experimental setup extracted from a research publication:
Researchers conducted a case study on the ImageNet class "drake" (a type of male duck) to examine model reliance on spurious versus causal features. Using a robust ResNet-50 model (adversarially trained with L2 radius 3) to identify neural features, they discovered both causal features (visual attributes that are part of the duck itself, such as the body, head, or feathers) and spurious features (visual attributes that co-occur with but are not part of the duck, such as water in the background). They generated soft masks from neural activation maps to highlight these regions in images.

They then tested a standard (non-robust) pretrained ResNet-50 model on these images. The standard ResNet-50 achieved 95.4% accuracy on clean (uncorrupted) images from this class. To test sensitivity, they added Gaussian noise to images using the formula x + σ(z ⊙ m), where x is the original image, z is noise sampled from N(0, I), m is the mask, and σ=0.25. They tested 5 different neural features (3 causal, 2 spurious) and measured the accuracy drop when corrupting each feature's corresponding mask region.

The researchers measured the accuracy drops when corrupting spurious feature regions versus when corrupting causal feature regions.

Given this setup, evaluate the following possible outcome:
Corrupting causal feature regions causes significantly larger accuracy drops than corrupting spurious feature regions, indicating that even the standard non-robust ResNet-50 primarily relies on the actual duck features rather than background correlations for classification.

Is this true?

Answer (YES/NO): NO